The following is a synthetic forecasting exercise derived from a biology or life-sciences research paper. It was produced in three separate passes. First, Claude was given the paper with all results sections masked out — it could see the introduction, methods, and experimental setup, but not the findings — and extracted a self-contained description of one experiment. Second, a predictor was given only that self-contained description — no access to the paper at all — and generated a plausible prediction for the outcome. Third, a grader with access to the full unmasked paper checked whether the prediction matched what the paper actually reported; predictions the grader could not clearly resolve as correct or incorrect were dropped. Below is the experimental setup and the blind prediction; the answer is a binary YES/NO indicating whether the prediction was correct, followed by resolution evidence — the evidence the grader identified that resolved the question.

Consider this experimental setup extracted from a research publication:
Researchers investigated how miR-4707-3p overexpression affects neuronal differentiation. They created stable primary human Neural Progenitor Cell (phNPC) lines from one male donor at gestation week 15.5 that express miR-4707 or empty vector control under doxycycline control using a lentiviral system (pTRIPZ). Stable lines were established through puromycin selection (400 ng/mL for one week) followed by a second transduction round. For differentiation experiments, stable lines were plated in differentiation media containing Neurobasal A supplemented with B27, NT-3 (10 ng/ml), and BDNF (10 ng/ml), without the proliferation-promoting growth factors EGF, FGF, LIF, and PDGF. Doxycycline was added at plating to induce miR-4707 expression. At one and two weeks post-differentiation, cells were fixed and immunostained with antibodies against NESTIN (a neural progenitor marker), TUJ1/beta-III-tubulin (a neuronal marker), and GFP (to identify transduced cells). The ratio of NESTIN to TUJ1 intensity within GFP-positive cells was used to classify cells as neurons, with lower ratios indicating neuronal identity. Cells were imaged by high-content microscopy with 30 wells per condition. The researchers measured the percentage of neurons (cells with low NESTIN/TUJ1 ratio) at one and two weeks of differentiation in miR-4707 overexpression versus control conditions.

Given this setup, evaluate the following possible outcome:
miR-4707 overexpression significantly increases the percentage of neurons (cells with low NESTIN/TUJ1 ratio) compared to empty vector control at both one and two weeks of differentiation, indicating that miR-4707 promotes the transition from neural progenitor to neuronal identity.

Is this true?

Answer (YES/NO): NO